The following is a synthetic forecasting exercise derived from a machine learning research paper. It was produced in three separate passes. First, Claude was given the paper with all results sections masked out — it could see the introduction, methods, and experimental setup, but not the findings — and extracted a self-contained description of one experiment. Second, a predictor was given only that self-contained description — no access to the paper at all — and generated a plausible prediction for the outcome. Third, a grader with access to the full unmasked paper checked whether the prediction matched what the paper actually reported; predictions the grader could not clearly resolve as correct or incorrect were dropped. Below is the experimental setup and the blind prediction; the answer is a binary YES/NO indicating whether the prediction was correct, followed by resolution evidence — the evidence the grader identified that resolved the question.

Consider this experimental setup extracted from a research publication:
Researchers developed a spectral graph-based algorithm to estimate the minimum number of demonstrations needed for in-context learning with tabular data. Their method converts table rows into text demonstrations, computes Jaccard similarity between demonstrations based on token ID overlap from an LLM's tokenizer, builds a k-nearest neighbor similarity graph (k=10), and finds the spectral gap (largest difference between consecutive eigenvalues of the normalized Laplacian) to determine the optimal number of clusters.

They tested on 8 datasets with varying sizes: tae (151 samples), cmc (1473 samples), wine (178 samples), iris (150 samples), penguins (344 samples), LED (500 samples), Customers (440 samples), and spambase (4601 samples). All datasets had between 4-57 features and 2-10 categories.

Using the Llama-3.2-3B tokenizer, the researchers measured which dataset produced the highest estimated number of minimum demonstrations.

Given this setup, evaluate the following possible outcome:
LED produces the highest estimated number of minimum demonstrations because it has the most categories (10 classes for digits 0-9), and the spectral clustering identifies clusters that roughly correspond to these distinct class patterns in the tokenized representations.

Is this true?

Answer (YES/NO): NO